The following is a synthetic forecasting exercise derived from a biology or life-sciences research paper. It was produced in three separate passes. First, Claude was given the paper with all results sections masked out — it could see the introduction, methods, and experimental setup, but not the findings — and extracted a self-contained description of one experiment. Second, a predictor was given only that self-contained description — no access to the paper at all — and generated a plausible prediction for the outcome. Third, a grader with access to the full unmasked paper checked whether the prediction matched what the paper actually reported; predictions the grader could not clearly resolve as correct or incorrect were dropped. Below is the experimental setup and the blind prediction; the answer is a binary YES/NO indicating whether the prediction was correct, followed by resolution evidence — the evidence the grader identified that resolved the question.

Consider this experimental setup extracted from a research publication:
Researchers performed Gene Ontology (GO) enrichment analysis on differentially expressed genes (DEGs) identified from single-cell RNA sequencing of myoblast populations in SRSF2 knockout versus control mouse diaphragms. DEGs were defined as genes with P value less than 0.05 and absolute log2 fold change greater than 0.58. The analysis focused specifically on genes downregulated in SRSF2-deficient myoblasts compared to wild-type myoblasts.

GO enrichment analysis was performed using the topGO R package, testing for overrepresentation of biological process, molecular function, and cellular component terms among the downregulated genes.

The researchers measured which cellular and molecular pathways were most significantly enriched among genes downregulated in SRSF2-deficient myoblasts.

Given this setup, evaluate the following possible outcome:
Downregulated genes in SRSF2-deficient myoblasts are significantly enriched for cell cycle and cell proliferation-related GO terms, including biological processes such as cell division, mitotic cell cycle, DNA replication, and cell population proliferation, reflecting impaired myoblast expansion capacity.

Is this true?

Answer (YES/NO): NO